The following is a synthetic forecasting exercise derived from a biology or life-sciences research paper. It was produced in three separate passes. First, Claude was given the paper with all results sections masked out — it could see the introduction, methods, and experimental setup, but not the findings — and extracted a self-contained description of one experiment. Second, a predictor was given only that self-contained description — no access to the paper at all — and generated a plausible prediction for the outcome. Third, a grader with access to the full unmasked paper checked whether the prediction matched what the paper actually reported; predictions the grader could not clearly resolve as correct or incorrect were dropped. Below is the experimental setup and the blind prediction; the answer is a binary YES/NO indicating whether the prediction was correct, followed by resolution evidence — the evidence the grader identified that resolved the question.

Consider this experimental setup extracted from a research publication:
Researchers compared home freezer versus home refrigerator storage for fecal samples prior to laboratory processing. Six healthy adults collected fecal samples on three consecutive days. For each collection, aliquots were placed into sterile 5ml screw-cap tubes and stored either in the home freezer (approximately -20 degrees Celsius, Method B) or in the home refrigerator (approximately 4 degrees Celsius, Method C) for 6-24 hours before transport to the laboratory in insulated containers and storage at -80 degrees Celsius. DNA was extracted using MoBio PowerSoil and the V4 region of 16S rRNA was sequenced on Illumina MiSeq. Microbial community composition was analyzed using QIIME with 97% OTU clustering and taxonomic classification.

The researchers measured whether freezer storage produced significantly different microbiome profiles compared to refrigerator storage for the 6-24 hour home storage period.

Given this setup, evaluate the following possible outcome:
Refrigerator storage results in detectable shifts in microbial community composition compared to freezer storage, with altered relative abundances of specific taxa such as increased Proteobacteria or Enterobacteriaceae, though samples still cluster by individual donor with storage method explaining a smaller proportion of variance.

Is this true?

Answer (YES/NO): NO